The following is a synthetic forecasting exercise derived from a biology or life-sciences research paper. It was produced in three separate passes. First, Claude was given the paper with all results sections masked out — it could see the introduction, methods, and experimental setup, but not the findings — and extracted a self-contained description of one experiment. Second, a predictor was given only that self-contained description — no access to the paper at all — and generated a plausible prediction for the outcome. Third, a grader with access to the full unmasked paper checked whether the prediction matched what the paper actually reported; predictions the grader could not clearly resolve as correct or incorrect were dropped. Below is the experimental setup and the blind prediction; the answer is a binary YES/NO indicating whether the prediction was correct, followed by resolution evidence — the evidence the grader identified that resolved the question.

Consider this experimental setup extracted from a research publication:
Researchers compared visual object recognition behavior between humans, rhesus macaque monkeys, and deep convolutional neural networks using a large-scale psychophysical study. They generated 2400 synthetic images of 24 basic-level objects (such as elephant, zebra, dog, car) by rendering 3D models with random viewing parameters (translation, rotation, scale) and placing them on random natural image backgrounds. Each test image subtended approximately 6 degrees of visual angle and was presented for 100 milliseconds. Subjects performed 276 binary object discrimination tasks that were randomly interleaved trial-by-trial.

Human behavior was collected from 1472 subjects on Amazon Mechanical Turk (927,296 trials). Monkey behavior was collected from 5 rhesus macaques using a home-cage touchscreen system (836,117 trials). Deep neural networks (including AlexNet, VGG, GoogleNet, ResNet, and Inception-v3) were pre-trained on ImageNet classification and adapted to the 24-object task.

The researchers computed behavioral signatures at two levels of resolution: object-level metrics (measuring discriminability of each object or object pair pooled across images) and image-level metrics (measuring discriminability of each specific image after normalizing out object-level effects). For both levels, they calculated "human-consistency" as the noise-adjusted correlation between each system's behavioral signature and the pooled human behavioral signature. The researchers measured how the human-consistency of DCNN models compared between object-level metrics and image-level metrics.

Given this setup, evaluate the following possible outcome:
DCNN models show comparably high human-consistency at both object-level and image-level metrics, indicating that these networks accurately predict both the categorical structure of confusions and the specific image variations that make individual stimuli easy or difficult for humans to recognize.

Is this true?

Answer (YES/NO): NO